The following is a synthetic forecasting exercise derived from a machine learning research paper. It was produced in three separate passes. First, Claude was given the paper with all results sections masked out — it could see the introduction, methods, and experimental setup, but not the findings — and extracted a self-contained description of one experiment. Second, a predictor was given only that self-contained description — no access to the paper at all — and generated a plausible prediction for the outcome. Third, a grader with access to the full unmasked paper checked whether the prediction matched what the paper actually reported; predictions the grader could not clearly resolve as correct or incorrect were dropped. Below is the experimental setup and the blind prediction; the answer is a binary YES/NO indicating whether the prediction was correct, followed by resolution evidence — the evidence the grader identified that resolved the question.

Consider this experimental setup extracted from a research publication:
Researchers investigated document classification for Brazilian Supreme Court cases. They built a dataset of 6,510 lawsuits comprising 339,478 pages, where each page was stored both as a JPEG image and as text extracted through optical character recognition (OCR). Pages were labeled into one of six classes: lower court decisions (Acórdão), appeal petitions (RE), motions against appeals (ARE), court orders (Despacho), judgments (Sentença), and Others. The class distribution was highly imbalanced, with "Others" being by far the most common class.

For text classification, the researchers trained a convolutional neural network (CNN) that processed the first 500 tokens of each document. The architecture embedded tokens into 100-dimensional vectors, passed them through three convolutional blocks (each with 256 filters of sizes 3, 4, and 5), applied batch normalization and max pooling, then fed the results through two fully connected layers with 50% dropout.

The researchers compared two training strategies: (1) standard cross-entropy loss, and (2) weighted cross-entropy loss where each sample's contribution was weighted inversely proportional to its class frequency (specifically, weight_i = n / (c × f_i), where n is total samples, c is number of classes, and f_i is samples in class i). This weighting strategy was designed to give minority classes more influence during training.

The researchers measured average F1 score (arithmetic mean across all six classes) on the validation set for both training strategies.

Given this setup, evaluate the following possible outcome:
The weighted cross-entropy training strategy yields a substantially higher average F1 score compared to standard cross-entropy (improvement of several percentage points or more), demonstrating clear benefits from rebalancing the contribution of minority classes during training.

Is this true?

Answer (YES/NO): NO